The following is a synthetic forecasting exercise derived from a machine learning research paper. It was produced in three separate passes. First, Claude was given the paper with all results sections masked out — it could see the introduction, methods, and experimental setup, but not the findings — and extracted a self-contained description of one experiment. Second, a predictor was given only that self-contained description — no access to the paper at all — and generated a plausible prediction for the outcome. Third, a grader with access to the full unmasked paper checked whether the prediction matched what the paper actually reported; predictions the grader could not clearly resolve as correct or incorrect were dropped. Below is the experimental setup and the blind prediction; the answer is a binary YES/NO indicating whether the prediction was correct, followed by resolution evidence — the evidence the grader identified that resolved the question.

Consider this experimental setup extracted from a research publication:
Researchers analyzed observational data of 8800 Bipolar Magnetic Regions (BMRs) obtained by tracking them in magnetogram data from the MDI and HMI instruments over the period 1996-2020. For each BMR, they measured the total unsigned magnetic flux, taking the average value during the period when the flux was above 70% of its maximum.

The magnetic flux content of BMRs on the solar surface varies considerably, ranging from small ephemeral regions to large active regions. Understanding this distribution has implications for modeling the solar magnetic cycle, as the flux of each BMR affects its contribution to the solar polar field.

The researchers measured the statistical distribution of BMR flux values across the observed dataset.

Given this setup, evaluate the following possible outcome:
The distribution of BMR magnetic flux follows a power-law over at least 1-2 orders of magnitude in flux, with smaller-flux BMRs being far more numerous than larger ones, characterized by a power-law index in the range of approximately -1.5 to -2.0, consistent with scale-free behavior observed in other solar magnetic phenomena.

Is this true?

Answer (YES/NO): NO